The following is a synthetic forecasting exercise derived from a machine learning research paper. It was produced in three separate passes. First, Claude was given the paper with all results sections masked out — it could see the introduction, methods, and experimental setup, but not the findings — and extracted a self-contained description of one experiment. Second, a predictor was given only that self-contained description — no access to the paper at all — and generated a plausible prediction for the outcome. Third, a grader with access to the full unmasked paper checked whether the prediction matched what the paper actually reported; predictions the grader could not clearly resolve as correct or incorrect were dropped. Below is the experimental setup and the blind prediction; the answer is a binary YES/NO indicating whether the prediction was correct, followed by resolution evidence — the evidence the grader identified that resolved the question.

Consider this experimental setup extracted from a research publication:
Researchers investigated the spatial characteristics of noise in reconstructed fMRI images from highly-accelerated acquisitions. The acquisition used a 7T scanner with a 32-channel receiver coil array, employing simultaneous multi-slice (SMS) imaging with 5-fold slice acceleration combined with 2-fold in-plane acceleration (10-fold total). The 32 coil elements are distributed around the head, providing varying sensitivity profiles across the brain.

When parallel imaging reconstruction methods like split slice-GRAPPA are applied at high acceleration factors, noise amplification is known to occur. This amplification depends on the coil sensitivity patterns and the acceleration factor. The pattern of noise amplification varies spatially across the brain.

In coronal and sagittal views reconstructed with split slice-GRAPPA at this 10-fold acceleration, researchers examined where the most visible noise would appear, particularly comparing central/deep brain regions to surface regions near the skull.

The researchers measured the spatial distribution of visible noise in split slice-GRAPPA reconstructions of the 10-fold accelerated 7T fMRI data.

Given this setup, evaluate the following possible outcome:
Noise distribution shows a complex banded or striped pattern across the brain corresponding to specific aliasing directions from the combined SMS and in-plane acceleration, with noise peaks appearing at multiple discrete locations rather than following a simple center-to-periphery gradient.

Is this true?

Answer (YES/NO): NO